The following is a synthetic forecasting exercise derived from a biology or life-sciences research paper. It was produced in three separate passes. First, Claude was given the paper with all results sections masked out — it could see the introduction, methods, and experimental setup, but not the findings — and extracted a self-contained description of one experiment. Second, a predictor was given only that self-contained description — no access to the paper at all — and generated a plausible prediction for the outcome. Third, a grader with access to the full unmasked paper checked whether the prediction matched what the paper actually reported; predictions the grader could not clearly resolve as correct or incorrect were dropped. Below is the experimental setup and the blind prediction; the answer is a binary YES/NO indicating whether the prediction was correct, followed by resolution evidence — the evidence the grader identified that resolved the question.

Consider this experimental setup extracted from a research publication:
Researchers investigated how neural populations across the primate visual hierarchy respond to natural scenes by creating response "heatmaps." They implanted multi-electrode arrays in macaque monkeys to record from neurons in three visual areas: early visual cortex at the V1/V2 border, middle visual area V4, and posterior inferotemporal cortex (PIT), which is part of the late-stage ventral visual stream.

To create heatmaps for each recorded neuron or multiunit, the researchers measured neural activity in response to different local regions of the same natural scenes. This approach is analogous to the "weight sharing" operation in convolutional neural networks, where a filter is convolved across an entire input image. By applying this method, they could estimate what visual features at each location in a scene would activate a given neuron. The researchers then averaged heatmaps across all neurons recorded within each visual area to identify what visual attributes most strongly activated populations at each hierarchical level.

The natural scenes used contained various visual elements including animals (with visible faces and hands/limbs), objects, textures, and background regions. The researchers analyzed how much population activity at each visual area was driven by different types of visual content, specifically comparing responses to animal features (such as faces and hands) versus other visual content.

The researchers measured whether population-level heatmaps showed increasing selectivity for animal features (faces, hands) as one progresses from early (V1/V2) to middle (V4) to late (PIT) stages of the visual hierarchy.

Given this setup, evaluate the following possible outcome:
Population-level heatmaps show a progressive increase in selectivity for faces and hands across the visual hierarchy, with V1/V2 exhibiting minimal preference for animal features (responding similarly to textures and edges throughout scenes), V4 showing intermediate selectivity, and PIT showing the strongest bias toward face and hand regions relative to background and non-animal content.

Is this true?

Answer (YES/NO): YES